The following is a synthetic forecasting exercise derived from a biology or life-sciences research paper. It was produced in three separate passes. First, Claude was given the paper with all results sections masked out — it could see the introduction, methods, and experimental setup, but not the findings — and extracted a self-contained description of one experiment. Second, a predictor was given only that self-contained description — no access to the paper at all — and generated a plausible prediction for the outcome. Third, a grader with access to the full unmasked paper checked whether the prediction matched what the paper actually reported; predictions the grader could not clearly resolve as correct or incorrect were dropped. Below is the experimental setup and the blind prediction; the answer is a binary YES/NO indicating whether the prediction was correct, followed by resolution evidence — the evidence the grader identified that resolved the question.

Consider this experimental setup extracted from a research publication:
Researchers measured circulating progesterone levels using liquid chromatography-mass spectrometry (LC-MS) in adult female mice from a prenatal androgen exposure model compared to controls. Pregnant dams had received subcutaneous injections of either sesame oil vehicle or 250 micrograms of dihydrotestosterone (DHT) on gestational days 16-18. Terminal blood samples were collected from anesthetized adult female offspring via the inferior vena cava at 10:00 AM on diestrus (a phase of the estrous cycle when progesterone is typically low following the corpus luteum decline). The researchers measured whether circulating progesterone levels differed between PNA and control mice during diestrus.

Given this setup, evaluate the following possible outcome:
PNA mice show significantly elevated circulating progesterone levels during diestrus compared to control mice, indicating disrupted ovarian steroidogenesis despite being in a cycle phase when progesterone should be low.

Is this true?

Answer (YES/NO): NO